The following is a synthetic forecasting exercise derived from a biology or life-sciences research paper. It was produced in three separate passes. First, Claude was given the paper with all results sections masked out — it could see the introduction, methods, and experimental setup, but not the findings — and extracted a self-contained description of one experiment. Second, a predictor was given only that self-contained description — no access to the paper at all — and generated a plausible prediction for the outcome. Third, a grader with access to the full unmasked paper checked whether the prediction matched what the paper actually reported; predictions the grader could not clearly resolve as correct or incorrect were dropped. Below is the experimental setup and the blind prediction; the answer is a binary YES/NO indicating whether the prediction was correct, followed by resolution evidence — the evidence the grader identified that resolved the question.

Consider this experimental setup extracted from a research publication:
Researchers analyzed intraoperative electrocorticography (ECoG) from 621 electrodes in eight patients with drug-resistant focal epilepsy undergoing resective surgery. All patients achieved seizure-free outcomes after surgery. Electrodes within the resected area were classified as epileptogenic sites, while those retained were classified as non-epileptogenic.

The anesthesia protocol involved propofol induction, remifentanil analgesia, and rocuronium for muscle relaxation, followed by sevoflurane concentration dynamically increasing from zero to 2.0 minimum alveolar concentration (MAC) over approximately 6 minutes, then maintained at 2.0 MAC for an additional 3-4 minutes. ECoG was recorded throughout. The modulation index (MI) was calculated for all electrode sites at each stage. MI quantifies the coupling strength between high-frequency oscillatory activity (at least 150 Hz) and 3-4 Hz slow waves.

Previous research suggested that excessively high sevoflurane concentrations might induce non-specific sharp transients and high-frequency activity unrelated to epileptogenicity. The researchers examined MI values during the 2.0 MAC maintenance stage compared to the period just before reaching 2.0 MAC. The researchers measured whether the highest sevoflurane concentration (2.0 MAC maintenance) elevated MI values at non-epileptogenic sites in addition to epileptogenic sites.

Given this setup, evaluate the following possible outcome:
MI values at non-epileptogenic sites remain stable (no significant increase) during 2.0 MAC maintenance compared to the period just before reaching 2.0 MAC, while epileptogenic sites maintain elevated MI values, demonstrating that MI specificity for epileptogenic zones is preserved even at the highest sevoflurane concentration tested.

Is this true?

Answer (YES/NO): NO